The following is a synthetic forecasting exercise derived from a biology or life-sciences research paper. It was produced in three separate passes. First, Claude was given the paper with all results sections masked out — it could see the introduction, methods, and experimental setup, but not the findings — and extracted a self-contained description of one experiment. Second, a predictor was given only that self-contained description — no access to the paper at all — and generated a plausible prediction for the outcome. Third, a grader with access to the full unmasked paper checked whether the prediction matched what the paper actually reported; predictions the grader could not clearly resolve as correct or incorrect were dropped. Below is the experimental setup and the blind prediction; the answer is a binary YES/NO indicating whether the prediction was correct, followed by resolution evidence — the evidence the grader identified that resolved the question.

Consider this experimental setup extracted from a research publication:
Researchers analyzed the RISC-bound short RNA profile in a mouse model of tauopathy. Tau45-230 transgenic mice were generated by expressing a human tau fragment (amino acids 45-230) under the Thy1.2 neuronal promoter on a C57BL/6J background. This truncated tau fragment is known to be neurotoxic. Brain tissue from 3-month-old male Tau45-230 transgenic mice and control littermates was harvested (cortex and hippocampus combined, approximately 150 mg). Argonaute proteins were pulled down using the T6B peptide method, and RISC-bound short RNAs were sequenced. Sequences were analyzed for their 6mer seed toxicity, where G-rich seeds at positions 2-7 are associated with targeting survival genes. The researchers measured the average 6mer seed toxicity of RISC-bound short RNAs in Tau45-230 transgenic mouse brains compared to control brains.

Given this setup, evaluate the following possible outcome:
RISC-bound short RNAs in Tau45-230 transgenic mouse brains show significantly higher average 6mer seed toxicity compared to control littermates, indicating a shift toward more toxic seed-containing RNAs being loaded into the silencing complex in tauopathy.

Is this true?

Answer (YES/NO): YES